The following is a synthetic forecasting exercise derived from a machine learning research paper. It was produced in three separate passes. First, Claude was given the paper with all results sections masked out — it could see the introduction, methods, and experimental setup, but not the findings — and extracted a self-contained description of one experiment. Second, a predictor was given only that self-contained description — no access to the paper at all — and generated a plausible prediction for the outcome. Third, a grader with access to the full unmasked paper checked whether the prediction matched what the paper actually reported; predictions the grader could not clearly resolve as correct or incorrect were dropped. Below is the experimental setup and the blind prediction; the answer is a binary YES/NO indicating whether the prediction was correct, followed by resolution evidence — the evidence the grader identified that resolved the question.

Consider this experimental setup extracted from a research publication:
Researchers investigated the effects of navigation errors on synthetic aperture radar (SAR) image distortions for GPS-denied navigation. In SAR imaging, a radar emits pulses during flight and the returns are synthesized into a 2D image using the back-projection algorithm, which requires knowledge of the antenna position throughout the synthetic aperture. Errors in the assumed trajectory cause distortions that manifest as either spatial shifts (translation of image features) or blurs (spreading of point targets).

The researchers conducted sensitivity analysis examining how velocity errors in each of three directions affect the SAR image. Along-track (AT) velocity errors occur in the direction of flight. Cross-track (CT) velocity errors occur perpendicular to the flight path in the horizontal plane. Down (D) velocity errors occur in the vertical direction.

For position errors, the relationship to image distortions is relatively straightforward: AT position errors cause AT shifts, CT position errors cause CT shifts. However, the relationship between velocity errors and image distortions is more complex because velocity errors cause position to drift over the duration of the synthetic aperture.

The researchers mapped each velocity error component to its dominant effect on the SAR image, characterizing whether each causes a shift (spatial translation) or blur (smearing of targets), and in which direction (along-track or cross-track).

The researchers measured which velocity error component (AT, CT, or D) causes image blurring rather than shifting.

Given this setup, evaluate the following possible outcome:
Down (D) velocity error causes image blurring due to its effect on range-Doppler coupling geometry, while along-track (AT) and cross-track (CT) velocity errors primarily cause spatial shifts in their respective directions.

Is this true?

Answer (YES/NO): NO